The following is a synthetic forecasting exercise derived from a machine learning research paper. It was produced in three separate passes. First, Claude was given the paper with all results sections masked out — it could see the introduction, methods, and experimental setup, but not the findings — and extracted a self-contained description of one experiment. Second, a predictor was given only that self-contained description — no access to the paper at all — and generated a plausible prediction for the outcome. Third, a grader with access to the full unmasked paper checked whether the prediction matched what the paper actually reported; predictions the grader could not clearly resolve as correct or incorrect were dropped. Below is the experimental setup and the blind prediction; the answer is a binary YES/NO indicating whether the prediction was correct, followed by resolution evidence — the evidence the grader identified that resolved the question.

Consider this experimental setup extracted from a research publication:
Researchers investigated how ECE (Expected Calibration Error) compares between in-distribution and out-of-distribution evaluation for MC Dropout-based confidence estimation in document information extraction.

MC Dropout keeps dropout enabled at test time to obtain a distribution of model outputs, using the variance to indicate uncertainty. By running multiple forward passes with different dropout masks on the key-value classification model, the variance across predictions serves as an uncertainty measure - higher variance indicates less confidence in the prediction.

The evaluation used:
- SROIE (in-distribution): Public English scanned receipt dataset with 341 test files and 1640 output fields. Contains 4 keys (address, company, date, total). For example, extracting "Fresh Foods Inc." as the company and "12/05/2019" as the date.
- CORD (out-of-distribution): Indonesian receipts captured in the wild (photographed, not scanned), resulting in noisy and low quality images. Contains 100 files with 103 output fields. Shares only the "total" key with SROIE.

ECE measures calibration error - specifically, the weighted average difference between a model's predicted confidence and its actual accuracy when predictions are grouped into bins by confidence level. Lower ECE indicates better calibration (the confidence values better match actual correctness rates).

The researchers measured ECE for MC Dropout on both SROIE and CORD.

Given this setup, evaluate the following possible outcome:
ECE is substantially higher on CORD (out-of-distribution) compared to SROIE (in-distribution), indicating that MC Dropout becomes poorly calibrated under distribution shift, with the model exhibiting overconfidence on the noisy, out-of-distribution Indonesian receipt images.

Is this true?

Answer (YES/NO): YES